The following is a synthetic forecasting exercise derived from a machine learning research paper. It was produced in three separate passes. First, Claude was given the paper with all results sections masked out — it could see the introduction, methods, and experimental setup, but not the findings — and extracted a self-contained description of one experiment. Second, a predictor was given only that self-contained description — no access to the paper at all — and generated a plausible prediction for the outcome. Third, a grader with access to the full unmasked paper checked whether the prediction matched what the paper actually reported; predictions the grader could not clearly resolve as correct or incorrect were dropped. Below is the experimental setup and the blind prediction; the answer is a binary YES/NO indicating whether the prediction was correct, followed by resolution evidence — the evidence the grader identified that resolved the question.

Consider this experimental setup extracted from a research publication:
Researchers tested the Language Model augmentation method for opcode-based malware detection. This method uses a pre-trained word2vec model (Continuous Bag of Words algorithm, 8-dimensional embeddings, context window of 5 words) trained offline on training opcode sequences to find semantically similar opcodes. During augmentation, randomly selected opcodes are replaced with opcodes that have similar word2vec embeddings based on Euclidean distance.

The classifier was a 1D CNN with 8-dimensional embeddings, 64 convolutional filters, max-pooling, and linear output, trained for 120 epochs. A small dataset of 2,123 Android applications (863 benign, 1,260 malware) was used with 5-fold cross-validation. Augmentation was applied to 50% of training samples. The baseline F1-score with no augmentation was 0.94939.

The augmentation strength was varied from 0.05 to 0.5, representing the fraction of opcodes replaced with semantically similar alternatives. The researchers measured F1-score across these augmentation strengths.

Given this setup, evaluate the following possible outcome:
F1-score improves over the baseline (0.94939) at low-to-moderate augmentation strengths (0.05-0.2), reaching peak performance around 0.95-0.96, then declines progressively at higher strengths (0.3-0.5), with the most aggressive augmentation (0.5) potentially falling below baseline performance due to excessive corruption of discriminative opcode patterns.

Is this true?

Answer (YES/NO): NO